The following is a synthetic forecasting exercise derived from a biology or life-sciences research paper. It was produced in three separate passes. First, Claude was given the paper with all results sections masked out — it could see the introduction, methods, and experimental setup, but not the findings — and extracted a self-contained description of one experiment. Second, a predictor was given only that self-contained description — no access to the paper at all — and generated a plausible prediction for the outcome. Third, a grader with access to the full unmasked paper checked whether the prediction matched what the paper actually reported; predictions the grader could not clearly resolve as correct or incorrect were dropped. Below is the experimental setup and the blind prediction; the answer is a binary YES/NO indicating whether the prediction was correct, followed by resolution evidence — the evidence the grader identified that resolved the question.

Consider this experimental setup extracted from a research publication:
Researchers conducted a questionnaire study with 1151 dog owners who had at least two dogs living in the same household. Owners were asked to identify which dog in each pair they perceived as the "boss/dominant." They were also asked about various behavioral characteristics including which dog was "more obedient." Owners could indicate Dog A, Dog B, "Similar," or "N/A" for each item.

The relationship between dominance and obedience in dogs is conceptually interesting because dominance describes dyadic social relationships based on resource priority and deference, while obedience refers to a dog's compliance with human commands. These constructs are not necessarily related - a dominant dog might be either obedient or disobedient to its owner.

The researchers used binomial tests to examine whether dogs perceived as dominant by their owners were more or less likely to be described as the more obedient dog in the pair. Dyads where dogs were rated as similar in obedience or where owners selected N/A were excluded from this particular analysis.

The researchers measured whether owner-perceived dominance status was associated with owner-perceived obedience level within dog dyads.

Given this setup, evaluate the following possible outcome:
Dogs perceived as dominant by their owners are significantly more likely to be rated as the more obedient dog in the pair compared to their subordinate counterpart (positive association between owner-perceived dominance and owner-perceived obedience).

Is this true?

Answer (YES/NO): NO